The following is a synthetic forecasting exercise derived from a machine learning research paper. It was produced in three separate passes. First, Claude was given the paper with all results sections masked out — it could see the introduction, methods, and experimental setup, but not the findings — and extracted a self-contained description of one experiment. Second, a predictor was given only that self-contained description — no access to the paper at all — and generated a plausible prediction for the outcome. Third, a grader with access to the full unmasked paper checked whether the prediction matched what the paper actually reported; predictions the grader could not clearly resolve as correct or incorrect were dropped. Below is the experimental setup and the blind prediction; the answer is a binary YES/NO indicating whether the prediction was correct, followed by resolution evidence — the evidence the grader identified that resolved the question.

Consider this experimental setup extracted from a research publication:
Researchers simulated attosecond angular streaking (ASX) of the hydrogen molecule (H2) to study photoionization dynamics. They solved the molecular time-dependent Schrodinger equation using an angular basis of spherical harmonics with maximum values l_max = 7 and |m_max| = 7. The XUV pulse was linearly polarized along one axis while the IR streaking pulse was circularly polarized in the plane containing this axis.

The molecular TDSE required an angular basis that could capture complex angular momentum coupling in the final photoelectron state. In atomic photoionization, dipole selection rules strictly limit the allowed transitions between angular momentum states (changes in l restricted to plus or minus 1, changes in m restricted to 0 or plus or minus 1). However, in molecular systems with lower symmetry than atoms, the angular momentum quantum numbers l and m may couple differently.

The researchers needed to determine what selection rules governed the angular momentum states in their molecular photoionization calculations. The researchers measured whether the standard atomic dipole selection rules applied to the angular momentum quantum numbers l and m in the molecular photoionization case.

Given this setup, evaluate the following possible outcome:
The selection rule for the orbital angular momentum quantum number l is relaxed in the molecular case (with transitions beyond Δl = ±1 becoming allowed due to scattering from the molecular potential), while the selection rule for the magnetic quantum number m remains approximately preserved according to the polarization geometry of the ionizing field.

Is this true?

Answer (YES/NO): NO